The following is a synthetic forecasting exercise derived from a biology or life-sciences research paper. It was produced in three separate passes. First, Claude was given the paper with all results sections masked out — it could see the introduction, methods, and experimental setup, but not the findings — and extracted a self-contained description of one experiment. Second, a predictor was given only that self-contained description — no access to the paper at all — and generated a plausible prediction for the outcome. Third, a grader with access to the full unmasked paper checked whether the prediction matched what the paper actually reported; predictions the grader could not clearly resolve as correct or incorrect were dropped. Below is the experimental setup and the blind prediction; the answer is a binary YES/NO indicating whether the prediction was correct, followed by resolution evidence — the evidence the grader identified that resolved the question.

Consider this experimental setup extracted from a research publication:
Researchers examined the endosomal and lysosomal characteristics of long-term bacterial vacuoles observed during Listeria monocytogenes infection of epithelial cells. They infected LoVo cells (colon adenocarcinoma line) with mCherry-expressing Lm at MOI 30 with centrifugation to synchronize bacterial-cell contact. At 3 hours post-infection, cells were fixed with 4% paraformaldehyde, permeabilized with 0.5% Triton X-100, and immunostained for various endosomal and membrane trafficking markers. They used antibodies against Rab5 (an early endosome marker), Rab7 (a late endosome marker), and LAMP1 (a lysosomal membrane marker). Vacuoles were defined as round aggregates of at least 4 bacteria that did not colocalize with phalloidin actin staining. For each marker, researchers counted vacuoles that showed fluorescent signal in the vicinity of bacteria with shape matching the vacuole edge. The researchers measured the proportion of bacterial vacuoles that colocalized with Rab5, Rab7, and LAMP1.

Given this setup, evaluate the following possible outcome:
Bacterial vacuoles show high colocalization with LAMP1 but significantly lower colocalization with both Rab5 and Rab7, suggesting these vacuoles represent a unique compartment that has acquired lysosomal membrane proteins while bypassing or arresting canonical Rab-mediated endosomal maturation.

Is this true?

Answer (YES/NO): NO